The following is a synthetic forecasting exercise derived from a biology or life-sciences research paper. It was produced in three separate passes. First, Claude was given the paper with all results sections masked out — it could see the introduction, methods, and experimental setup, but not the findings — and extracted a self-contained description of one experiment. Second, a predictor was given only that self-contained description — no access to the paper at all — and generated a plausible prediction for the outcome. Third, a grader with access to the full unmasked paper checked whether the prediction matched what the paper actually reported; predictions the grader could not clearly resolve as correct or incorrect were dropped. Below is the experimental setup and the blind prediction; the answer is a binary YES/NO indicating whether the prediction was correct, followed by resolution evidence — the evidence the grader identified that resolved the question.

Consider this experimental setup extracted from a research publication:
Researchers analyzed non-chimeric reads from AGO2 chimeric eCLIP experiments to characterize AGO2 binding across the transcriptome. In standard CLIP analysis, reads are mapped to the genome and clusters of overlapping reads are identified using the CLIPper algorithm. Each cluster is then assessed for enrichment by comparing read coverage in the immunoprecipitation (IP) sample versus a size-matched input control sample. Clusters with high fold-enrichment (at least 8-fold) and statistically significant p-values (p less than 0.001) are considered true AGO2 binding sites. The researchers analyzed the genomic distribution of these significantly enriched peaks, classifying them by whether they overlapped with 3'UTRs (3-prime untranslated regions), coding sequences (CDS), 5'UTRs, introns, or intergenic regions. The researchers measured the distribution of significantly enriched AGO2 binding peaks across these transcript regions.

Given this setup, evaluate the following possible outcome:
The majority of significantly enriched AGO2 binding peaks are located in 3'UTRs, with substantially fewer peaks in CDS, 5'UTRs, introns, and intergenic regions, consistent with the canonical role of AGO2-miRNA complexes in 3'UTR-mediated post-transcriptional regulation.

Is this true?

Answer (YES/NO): YES